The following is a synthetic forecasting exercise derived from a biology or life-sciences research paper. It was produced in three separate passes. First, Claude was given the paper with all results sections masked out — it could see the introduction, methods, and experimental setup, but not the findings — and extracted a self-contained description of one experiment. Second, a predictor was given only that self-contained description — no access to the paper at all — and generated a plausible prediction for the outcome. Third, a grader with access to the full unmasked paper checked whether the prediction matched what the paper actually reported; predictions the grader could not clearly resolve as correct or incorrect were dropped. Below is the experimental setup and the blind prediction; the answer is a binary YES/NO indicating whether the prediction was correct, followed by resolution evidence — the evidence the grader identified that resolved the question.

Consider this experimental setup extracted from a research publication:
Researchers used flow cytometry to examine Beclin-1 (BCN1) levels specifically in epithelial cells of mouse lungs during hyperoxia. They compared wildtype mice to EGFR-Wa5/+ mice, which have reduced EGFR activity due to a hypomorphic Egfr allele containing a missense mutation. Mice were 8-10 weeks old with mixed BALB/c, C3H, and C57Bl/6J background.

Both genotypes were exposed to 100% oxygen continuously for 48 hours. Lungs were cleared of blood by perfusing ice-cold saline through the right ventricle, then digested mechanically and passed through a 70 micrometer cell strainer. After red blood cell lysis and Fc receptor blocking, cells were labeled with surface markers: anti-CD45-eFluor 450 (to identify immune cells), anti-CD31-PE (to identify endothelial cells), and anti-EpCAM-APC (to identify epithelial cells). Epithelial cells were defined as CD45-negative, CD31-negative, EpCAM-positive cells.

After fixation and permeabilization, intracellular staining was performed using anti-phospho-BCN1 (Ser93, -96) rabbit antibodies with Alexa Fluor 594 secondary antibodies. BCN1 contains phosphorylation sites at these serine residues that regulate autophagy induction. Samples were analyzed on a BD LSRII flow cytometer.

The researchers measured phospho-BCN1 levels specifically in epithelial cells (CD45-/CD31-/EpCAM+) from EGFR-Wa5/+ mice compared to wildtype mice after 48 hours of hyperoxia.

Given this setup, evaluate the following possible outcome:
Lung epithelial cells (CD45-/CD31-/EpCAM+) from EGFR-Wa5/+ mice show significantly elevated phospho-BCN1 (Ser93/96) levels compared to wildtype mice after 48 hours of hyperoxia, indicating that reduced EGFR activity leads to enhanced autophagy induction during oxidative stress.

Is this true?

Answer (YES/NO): NO